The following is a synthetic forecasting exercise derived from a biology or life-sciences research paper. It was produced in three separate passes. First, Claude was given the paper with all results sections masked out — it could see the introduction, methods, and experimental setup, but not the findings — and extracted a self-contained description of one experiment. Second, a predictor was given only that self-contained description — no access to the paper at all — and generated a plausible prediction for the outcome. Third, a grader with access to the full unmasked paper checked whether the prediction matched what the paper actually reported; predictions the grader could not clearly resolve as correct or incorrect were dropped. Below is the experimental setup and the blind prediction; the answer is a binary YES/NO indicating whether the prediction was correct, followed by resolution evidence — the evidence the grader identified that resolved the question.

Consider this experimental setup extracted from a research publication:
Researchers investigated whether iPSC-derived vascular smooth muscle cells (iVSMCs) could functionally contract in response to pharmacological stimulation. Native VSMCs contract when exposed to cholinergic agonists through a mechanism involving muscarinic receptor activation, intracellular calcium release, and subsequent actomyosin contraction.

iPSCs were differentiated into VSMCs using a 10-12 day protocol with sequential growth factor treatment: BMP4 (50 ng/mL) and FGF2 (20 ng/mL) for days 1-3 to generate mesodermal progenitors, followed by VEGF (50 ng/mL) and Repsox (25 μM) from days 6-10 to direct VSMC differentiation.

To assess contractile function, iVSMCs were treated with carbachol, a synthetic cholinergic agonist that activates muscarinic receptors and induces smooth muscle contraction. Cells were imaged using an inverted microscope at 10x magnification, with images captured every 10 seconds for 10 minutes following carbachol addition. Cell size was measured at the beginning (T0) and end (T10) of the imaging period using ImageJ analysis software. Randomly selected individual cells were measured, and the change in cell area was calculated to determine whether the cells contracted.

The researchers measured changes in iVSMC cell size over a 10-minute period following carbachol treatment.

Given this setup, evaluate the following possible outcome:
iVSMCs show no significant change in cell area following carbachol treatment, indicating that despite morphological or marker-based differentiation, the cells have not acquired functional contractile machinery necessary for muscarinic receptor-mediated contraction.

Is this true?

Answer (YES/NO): NO